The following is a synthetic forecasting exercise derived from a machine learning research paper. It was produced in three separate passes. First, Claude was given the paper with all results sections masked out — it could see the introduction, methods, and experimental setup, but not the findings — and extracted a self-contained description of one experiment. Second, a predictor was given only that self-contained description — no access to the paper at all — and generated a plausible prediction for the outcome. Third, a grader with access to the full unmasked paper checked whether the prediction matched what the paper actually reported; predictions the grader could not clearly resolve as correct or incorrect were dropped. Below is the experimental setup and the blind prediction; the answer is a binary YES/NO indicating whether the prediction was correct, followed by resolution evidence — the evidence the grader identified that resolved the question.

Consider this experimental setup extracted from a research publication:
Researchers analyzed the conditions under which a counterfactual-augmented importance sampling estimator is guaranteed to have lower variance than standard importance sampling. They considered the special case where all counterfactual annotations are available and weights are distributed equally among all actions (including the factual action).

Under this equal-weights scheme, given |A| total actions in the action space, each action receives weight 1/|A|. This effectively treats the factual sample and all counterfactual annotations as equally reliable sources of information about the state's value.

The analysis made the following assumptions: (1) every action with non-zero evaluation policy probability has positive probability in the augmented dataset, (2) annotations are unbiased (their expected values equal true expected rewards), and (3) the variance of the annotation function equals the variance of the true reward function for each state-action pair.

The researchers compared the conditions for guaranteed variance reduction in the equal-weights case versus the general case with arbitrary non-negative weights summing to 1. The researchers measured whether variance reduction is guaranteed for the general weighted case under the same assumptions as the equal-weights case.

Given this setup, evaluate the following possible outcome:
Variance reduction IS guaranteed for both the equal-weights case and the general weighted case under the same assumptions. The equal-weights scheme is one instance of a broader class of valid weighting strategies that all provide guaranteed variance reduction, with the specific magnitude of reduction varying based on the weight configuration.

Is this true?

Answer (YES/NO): NO